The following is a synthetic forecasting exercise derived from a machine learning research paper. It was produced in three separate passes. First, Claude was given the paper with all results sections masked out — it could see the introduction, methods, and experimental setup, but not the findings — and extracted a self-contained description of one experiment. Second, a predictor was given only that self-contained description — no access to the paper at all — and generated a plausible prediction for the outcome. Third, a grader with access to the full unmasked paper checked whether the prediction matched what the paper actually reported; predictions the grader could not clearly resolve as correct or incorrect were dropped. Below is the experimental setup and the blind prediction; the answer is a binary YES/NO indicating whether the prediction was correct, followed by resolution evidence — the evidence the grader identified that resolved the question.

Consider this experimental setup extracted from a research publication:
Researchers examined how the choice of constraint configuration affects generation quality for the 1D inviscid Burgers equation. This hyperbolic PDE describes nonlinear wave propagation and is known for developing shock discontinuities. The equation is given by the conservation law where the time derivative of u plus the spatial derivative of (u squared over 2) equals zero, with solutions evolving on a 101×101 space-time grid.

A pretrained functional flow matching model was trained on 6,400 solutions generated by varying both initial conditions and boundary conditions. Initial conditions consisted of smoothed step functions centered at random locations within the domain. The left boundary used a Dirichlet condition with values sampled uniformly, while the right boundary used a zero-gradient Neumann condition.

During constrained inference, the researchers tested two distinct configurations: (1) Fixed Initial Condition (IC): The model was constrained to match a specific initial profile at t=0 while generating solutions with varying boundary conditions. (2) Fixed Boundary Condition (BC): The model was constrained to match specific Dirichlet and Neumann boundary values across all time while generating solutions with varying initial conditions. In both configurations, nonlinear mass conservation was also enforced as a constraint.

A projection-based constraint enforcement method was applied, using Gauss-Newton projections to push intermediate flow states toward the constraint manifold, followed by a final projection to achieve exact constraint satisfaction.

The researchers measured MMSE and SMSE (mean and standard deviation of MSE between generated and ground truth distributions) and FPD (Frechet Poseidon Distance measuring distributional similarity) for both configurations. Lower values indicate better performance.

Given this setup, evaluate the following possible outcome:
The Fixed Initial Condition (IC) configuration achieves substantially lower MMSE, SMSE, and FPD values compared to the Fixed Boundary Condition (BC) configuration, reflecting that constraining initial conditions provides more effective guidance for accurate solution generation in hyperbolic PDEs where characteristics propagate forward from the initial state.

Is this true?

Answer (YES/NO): NO